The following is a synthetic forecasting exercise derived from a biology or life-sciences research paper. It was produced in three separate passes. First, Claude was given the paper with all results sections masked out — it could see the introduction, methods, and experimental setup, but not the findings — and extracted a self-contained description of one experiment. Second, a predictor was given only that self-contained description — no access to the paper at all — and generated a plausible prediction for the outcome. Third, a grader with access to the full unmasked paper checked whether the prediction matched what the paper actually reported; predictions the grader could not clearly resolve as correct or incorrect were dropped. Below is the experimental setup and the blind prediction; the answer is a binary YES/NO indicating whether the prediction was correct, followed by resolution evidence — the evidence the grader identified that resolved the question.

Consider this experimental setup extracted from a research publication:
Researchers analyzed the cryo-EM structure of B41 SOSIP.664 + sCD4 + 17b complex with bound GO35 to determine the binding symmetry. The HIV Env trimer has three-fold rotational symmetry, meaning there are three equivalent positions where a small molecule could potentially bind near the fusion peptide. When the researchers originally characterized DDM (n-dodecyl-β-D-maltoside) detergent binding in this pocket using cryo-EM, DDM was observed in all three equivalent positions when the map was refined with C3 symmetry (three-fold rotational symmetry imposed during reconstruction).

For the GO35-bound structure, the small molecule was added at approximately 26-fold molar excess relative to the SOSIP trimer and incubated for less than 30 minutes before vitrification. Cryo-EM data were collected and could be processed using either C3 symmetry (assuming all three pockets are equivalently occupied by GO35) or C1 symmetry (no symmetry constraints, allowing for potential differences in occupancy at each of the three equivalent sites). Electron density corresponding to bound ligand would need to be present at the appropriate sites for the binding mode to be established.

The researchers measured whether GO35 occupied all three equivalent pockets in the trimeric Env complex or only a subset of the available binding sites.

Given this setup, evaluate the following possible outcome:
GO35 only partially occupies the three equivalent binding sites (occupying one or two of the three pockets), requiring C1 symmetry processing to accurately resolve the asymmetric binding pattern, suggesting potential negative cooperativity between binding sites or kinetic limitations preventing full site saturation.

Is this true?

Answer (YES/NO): NO